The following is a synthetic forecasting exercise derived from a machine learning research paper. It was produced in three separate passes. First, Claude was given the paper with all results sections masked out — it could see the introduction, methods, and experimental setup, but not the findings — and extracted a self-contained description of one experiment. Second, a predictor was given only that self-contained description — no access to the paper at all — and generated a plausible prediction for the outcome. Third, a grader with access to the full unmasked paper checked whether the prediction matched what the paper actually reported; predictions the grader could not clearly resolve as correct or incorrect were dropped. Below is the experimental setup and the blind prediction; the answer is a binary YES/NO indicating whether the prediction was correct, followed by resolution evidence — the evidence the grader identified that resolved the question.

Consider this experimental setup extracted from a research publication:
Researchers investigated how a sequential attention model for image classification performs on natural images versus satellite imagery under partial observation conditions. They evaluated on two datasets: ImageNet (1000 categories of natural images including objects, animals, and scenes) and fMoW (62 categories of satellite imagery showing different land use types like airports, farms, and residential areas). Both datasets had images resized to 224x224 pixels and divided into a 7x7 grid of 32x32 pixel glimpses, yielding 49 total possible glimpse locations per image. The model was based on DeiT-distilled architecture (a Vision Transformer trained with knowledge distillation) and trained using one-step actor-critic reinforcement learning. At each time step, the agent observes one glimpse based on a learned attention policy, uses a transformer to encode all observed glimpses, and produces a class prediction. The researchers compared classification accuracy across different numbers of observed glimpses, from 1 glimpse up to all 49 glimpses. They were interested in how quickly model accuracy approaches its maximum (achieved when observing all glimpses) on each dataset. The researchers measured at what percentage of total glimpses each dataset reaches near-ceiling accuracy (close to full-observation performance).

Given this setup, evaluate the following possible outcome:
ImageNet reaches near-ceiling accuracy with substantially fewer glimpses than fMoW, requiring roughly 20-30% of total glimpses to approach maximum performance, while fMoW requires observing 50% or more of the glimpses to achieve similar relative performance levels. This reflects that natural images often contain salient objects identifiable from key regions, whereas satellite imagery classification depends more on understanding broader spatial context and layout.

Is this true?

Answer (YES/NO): NO